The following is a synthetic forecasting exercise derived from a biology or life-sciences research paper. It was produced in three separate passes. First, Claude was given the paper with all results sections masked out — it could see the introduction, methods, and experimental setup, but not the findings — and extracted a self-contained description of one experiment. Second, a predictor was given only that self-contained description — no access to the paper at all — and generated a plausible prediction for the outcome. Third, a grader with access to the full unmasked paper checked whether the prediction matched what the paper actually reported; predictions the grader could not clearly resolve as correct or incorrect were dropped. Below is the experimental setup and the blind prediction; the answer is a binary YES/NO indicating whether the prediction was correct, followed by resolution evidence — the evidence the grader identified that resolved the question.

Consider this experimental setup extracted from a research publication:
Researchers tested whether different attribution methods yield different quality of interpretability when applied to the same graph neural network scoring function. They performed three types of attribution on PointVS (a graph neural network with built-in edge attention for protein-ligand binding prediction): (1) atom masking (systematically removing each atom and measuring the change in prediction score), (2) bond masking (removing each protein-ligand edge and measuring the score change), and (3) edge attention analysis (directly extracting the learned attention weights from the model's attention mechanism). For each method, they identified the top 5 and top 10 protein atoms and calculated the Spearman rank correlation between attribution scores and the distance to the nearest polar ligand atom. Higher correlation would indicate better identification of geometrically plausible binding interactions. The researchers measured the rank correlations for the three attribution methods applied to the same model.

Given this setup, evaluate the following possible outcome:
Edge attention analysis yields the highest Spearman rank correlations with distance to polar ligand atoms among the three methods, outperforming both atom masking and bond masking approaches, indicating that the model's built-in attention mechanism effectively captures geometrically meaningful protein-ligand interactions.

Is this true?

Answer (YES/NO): YES